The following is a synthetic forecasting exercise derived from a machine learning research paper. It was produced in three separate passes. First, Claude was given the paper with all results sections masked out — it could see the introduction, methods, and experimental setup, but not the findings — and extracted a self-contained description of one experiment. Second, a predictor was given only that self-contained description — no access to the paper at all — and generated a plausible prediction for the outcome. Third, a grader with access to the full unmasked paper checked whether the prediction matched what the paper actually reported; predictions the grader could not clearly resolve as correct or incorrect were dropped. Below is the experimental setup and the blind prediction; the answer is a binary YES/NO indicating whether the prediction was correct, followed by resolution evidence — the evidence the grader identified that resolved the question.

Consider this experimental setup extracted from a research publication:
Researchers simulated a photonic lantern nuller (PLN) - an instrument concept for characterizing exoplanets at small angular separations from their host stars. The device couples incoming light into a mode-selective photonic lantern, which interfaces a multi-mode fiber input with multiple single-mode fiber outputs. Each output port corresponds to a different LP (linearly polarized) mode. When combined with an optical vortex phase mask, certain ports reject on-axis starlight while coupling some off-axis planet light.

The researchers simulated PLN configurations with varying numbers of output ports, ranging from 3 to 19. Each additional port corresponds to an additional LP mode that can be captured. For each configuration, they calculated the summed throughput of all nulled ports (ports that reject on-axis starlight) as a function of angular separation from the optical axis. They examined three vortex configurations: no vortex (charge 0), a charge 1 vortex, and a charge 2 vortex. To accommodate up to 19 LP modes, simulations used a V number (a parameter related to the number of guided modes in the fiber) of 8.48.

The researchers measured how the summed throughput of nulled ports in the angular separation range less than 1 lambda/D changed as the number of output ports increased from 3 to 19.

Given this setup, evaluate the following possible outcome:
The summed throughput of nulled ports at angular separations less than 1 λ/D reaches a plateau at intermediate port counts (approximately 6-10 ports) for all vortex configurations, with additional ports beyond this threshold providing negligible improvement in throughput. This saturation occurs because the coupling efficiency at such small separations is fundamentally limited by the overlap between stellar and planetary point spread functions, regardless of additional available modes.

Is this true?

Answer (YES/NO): NO